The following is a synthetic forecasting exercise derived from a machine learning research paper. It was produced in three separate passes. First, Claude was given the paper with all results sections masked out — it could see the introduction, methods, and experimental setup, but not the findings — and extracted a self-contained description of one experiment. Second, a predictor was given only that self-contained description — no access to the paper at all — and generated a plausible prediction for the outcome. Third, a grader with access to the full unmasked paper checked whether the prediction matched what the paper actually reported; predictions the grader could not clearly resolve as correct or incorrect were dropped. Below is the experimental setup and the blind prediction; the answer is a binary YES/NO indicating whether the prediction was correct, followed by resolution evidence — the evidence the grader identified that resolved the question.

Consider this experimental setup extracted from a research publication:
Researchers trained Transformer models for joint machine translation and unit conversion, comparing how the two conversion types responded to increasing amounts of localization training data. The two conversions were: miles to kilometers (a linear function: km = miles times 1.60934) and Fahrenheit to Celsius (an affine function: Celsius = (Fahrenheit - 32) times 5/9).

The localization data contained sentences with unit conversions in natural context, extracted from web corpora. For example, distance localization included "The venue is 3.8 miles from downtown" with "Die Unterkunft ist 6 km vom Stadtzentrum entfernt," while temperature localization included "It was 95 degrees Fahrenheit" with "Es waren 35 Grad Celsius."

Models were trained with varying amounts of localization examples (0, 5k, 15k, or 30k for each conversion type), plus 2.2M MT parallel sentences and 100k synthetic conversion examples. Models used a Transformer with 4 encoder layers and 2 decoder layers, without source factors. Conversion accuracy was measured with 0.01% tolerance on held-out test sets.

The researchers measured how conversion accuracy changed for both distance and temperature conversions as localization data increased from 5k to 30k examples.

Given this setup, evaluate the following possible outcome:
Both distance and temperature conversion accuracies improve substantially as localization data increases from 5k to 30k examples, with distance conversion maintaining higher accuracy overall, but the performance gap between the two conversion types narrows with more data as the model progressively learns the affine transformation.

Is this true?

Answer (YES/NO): NO